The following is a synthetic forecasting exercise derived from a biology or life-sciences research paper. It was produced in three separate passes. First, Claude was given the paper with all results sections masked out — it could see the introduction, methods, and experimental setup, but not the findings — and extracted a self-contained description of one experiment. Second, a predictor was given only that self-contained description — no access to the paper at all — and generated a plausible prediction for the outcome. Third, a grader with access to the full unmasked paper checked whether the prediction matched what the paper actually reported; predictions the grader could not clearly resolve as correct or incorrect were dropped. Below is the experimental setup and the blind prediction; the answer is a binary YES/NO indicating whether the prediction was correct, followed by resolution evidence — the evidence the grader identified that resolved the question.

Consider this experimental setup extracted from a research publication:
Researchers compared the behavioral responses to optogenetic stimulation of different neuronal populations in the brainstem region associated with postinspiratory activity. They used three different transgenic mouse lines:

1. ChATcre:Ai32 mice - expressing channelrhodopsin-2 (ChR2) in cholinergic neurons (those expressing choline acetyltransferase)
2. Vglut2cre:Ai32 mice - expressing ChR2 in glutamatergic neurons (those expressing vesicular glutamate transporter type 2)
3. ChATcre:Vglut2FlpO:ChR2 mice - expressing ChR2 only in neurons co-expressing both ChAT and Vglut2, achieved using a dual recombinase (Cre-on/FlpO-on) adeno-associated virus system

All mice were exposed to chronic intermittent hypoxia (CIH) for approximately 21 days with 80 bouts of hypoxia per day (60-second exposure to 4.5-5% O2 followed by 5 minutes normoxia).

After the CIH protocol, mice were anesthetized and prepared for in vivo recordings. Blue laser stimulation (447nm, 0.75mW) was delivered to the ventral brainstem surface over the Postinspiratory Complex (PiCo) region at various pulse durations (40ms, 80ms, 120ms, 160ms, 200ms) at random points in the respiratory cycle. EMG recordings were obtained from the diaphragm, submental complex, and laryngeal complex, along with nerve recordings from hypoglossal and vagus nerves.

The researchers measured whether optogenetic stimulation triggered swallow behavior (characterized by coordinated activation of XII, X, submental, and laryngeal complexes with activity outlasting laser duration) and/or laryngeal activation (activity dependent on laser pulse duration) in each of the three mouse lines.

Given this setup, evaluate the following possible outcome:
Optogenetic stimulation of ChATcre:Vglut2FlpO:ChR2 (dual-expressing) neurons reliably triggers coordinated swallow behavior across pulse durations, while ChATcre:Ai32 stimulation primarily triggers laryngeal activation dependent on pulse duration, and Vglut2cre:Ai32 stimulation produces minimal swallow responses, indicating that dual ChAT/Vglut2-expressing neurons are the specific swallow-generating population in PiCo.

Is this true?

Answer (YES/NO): NO